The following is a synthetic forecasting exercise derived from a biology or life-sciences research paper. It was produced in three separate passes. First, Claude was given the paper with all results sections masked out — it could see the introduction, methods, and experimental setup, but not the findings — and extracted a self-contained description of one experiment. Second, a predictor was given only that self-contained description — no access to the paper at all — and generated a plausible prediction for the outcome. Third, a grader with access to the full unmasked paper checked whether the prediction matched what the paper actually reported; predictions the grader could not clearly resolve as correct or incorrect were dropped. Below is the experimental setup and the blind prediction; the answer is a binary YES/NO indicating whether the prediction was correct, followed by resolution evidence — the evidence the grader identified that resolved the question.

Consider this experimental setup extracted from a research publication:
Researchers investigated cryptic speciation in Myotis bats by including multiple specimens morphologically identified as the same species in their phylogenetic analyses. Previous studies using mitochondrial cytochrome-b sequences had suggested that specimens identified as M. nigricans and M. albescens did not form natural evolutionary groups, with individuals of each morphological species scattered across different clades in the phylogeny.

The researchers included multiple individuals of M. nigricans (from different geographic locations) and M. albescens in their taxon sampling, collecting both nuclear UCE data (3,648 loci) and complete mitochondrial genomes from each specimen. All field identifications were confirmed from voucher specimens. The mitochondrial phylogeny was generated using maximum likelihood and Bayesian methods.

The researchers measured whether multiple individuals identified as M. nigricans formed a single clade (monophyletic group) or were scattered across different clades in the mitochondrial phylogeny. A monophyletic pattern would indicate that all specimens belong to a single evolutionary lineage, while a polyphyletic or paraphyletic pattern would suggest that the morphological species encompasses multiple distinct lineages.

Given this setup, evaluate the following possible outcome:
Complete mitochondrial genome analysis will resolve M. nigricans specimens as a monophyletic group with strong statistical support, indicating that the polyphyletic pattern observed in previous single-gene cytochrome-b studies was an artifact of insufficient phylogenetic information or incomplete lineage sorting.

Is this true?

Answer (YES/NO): NO